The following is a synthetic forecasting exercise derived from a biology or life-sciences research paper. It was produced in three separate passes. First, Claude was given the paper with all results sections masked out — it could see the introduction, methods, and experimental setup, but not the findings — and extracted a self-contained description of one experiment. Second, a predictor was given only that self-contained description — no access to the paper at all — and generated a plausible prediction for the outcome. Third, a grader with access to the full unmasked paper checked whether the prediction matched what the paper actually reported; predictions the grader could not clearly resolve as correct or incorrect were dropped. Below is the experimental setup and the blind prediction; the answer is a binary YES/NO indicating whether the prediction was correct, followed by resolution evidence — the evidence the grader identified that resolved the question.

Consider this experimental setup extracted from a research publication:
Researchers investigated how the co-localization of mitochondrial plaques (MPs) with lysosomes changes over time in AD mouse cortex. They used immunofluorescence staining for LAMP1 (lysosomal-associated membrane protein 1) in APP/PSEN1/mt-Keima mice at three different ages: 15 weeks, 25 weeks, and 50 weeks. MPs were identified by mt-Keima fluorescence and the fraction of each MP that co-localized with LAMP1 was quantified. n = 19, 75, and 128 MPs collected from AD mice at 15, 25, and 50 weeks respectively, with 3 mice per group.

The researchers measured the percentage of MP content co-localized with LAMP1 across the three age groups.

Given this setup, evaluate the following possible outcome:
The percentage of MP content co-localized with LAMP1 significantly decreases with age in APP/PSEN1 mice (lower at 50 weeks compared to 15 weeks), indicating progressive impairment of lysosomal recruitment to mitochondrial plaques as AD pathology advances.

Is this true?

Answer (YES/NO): NO